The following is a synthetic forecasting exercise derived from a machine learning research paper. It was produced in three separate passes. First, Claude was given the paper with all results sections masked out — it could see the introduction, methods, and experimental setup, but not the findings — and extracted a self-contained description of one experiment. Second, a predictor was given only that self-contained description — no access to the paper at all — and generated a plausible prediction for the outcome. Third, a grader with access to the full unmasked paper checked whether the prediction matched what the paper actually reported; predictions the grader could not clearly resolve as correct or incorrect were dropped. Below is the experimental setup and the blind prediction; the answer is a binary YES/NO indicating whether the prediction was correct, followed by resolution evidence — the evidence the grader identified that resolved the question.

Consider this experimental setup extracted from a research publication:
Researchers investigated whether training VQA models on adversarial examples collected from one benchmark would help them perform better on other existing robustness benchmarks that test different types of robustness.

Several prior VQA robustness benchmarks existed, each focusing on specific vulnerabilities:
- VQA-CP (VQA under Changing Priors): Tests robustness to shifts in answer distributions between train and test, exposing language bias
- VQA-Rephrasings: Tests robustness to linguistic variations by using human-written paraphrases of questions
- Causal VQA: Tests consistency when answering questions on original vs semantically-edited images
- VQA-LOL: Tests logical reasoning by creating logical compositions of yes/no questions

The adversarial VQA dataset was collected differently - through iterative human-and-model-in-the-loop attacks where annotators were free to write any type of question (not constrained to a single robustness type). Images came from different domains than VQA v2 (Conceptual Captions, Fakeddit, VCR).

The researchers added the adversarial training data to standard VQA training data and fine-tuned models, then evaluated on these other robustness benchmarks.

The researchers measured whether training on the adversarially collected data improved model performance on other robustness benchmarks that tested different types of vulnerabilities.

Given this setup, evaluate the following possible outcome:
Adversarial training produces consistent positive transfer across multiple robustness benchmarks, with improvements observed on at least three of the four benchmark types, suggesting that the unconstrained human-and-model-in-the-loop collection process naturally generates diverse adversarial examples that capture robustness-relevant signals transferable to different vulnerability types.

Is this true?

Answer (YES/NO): YES